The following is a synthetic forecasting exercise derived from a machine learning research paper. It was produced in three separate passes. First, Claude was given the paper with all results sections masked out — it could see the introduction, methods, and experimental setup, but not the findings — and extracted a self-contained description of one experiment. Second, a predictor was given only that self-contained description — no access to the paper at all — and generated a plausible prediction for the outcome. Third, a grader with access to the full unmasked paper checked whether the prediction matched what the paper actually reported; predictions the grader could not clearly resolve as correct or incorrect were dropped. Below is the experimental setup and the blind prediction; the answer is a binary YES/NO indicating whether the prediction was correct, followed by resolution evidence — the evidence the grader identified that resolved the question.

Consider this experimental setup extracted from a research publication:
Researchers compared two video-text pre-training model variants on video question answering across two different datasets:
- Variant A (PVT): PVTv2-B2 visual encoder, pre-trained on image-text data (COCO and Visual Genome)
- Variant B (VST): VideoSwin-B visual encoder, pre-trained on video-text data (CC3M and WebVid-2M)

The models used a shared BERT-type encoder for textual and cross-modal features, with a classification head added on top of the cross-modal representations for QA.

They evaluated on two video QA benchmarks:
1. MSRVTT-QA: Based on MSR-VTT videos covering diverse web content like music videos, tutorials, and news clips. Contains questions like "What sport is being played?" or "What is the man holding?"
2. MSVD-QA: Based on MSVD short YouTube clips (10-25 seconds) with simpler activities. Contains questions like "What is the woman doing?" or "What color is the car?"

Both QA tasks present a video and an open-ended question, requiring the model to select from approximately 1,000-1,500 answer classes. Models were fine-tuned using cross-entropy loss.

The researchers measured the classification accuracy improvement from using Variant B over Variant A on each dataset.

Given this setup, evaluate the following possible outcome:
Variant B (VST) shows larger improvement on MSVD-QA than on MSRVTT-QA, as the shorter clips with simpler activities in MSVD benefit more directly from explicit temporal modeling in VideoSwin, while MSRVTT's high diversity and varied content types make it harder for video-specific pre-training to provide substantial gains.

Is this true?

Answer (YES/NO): NO